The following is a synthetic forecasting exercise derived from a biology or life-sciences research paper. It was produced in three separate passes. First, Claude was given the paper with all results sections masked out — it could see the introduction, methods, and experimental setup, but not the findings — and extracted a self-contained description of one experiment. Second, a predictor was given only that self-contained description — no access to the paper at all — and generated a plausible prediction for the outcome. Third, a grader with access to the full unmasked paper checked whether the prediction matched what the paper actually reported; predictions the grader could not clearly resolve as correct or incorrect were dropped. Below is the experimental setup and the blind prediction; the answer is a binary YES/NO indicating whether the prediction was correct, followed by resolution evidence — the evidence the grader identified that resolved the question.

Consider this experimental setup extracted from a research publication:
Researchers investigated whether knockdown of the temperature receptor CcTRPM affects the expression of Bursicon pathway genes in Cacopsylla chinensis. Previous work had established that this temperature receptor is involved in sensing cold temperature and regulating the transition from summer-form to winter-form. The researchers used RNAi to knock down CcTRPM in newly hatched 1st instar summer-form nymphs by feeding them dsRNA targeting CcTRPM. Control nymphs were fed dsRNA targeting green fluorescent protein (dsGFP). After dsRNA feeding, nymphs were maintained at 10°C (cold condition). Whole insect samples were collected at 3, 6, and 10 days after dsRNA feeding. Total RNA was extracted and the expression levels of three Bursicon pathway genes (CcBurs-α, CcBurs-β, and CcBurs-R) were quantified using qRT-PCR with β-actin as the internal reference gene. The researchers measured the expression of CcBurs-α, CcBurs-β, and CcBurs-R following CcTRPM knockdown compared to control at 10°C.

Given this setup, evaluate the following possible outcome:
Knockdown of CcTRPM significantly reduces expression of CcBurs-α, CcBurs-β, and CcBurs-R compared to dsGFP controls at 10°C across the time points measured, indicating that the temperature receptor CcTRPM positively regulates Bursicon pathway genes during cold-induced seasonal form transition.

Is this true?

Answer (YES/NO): YES